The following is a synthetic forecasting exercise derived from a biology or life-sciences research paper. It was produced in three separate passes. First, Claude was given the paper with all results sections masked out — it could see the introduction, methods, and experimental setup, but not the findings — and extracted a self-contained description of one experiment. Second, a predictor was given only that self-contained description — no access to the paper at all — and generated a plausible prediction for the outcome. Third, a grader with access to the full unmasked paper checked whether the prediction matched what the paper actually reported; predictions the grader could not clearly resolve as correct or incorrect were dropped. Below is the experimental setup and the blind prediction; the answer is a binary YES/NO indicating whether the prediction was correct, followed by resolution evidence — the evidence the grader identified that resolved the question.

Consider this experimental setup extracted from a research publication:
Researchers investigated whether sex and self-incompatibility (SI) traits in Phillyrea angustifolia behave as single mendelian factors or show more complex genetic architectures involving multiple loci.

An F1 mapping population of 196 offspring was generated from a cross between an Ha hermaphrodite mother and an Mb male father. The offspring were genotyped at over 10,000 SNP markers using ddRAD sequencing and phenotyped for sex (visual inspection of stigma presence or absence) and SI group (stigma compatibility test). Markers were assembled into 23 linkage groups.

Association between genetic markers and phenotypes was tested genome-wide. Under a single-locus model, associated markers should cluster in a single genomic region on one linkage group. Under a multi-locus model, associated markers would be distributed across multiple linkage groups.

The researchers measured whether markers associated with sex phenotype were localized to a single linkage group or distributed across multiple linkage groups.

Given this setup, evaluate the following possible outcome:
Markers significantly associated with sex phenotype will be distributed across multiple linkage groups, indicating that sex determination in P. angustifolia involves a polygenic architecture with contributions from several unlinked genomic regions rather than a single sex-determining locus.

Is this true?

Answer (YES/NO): NO